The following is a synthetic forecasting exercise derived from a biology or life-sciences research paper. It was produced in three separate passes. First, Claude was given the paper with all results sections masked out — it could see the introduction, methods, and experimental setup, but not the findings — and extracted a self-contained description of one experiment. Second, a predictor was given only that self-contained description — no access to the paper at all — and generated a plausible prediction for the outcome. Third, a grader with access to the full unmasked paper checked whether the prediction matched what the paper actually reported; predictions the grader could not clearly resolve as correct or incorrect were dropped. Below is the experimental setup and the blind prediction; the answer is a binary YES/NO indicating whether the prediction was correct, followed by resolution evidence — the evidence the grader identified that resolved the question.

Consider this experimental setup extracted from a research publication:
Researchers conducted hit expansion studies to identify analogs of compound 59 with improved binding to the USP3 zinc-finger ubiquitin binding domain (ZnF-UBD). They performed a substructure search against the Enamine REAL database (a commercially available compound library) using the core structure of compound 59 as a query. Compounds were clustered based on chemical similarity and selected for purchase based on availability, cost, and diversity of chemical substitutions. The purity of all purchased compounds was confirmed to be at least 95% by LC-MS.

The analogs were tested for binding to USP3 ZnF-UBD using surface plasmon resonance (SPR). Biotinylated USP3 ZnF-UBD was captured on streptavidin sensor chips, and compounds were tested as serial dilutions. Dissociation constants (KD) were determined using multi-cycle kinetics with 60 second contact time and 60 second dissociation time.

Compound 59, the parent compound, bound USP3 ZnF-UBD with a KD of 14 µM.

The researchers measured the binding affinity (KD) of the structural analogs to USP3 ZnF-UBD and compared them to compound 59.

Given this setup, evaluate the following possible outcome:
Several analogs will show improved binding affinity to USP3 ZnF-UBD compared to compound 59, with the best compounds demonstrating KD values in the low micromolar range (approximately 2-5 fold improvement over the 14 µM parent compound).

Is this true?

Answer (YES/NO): NO